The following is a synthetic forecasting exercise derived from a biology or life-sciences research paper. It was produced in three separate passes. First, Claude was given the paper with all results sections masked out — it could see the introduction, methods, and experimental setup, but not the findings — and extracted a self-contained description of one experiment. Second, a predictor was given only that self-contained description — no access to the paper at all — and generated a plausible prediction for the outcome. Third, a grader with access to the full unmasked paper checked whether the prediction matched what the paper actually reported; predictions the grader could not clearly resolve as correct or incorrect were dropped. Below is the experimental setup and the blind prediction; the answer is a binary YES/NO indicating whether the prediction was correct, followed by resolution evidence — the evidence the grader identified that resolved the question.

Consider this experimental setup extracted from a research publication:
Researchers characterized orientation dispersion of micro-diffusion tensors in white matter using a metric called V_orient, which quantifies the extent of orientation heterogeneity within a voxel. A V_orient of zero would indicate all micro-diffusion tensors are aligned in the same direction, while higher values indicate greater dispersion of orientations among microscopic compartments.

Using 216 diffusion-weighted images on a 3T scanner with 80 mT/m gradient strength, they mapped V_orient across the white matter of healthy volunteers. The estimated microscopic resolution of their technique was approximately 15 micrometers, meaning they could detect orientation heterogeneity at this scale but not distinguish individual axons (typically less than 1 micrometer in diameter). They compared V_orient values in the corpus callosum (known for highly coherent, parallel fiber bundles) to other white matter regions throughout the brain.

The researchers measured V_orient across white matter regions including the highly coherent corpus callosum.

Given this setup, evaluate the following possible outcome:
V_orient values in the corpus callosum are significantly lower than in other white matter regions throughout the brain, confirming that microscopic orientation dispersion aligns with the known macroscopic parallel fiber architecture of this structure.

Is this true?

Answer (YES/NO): YES